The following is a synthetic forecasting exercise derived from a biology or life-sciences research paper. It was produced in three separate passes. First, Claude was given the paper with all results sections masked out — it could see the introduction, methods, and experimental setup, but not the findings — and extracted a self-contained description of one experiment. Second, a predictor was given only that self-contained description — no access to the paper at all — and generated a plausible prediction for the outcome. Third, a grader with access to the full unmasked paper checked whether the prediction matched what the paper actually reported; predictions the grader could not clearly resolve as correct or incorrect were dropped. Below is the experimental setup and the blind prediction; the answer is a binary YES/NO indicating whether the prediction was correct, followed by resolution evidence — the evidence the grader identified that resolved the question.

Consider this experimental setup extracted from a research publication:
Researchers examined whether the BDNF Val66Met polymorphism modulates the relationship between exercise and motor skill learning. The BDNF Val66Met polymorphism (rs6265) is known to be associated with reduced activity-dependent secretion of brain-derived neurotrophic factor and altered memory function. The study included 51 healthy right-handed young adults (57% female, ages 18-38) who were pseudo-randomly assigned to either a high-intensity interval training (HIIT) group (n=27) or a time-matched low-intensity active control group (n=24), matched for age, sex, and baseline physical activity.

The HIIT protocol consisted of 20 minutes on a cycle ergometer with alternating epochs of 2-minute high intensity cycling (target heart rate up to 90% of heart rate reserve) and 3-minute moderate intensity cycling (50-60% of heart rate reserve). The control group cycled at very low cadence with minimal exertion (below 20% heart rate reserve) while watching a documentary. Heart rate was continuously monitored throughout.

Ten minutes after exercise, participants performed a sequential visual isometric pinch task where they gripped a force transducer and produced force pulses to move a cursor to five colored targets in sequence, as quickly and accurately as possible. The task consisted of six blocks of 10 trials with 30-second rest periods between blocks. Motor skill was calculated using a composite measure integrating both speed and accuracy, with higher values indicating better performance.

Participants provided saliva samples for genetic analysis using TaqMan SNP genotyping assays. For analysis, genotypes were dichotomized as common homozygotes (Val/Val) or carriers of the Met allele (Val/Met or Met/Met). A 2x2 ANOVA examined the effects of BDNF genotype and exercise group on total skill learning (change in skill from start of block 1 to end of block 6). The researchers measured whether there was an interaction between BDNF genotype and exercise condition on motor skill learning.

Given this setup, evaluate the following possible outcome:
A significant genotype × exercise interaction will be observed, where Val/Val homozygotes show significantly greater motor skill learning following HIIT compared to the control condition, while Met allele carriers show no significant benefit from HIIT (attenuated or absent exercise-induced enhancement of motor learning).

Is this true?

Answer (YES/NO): NO